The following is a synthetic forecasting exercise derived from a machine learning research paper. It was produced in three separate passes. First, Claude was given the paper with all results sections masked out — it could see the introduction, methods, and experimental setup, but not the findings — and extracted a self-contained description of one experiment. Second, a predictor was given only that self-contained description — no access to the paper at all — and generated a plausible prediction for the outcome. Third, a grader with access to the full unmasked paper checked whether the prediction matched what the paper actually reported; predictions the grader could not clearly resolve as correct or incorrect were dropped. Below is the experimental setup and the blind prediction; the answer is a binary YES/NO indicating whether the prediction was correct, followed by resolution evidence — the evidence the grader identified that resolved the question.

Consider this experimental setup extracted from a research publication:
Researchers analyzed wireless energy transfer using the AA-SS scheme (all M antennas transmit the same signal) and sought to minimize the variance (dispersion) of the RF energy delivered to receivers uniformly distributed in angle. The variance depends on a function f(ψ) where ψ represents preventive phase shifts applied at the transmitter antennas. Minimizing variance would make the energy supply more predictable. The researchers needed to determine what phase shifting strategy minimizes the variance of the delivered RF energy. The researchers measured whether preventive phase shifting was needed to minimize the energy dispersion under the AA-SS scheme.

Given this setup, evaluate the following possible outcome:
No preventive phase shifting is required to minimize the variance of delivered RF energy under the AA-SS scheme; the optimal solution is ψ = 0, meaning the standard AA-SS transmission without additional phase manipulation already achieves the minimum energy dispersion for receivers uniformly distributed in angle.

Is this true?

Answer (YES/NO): YES